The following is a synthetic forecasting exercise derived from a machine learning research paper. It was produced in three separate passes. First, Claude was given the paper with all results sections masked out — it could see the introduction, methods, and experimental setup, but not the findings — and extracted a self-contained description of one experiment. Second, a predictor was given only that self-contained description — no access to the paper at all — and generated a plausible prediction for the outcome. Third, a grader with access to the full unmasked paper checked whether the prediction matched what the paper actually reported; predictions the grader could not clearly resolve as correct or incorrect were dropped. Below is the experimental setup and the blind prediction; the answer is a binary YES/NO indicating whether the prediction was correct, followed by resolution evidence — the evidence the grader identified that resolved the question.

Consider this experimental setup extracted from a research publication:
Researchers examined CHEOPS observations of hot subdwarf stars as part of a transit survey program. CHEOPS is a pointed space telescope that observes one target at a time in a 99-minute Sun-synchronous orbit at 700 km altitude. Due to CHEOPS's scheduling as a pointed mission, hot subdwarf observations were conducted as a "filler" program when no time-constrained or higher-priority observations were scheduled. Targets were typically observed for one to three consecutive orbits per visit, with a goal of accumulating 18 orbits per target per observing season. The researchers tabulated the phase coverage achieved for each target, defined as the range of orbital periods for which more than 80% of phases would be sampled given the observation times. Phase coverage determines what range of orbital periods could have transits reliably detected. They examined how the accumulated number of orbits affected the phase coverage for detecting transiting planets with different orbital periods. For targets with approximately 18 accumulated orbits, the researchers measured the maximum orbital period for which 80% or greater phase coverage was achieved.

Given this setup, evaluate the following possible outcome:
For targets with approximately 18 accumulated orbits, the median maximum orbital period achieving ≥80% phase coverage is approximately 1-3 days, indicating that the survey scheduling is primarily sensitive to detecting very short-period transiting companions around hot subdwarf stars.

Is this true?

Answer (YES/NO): NO